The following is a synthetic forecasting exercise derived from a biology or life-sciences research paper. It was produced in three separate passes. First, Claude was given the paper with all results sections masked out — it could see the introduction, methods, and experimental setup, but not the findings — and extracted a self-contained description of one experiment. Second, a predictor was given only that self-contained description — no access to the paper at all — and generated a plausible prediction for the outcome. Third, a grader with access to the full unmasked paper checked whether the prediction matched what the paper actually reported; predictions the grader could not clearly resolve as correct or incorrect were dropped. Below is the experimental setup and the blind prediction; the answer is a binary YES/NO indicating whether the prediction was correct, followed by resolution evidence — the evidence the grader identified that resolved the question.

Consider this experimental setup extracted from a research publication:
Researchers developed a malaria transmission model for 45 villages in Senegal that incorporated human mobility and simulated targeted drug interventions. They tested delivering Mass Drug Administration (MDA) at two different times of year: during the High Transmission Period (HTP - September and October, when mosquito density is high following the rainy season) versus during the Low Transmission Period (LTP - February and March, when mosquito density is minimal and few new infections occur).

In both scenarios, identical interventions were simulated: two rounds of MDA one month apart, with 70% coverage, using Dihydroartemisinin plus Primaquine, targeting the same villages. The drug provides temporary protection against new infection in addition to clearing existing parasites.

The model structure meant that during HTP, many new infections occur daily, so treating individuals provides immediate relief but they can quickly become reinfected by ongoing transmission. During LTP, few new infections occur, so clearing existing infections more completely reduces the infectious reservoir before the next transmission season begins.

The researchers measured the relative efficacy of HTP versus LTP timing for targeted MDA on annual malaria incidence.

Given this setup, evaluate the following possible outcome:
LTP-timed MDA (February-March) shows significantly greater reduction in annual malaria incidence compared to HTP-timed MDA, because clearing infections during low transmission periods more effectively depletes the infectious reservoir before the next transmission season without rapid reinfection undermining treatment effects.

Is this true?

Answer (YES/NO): NO